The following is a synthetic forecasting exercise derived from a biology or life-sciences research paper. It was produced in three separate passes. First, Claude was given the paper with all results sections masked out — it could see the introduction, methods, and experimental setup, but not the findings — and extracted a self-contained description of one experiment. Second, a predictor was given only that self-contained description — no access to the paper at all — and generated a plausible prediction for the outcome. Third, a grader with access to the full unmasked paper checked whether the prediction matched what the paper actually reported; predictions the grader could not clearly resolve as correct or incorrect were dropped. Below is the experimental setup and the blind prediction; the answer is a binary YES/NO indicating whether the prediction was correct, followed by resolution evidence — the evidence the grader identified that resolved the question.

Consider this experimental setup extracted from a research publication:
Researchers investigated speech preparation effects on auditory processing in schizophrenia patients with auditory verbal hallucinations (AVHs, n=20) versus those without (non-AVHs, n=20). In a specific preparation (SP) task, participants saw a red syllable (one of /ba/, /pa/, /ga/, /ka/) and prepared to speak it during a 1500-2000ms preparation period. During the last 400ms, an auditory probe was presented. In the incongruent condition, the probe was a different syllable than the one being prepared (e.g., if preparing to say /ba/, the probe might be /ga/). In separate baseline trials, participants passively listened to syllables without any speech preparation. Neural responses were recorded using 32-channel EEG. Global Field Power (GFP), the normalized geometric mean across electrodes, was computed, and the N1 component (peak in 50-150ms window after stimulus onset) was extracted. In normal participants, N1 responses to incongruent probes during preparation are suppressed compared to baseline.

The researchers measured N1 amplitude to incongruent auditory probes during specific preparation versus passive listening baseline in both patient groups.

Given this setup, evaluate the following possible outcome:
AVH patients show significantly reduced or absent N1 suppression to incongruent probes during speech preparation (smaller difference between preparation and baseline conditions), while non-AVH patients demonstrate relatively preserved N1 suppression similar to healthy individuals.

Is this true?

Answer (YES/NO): NO